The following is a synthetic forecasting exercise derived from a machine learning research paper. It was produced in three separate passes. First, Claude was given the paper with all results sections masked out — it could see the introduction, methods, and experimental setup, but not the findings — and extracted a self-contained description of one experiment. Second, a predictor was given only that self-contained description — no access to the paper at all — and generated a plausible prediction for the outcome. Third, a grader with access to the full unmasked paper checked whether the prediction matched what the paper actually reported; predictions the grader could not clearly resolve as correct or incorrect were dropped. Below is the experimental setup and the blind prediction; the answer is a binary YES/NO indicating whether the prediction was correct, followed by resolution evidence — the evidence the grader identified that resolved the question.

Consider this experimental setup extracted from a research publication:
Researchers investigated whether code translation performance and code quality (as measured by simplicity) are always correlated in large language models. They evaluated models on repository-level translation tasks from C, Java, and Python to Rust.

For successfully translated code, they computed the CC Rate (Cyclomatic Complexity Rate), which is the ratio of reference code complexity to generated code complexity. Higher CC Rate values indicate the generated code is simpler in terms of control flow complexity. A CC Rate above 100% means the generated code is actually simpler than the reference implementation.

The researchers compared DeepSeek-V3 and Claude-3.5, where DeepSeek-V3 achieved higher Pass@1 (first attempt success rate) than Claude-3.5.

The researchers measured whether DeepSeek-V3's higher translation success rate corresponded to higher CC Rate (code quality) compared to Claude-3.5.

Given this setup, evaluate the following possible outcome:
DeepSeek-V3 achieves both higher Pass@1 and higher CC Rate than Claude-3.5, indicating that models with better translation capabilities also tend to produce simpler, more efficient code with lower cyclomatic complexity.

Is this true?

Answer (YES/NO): NO